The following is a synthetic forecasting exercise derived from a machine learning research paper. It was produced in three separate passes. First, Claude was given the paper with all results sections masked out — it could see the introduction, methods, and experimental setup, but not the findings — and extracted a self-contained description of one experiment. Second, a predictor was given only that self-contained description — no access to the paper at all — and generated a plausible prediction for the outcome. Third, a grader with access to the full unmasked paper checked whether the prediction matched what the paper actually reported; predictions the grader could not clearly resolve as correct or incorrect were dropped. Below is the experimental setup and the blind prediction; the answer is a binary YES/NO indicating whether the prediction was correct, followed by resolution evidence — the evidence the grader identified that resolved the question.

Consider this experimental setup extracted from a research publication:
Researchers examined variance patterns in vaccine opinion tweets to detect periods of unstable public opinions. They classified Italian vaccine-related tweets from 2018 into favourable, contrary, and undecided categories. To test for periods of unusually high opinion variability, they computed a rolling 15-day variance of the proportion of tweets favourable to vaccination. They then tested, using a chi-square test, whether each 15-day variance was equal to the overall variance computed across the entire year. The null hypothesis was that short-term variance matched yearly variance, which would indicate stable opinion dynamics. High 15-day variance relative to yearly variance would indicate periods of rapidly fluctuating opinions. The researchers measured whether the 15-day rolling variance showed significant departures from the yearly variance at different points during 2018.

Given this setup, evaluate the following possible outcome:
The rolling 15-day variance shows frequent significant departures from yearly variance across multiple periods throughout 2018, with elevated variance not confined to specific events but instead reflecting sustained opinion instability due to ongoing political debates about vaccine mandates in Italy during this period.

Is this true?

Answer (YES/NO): NO